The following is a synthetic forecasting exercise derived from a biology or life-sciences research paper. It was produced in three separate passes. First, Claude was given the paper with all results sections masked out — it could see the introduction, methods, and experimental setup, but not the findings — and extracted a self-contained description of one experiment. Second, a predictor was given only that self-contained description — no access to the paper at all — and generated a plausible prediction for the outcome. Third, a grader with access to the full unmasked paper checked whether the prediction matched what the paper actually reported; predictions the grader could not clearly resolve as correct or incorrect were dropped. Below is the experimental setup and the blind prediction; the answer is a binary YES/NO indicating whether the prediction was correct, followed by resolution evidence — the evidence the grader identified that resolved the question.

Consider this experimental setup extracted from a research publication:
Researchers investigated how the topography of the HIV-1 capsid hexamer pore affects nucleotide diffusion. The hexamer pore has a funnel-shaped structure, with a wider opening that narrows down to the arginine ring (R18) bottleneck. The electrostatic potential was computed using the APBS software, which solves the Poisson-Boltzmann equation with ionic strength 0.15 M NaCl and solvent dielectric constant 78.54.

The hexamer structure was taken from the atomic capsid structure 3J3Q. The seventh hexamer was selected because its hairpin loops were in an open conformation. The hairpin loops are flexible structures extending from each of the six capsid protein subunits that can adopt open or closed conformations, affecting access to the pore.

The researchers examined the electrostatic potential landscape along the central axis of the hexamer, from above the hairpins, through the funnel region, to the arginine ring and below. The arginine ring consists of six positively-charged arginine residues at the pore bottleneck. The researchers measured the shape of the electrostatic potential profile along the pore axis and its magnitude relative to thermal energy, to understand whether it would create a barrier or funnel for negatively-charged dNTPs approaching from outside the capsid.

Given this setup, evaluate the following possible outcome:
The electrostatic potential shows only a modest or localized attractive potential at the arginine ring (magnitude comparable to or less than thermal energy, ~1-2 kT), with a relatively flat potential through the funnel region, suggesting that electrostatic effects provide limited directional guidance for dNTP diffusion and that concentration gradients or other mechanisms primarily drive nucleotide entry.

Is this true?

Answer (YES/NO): NO